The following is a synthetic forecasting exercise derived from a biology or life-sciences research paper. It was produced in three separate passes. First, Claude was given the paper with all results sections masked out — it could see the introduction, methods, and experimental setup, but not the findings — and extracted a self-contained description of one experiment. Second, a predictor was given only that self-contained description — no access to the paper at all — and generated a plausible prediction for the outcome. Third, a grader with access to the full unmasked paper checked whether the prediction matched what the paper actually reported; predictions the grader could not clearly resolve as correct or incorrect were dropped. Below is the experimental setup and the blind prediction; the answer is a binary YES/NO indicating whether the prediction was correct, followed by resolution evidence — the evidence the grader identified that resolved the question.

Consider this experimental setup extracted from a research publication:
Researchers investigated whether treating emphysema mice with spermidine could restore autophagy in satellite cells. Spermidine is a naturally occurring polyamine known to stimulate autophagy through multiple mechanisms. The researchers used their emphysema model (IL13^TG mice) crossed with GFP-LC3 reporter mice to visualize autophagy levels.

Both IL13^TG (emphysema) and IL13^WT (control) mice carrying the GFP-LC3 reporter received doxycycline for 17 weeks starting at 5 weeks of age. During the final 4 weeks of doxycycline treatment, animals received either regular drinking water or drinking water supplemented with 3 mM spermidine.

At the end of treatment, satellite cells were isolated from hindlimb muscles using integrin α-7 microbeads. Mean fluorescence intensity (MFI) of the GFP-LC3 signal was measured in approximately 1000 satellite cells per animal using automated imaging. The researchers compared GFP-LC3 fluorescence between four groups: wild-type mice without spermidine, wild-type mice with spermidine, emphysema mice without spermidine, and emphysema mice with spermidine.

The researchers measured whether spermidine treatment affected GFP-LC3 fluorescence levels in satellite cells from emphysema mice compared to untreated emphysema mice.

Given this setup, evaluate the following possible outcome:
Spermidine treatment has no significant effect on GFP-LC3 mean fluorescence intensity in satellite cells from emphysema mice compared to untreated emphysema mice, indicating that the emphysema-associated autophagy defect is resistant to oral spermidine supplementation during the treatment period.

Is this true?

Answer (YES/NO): NO